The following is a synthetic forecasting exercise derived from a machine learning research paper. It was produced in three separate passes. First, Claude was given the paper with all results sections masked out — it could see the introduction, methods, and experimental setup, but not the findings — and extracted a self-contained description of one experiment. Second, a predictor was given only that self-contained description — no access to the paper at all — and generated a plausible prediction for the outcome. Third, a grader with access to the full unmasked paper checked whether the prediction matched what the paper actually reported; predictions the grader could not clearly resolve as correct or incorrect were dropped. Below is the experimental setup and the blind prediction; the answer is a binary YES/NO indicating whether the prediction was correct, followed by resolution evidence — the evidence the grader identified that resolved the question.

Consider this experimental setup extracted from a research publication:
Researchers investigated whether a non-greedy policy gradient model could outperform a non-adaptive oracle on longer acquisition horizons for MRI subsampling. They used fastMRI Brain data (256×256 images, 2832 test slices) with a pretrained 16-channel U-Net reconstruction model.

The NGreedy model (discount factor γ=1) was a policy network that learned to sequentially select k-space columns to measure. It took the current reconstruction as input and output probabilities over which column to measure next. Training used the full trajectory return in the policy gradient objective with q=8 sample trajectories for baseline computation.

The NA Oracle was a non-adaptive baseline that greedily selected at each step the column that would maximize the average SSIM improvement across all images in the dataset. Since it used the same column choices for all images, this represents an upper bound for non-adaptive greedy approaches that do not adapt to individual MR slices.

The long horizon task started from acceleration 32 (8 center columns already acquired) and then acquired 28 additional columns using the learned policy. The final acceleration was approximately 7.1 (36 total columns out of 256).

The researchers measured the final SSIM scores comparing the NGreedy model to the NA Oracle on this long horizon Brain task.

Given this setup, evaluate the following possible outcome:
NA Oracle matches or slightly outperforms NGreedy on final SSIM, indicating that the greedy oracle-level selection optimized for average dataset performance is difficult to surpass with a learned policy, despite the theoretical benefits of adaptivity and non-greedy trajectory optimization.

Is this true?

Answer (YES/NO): YES